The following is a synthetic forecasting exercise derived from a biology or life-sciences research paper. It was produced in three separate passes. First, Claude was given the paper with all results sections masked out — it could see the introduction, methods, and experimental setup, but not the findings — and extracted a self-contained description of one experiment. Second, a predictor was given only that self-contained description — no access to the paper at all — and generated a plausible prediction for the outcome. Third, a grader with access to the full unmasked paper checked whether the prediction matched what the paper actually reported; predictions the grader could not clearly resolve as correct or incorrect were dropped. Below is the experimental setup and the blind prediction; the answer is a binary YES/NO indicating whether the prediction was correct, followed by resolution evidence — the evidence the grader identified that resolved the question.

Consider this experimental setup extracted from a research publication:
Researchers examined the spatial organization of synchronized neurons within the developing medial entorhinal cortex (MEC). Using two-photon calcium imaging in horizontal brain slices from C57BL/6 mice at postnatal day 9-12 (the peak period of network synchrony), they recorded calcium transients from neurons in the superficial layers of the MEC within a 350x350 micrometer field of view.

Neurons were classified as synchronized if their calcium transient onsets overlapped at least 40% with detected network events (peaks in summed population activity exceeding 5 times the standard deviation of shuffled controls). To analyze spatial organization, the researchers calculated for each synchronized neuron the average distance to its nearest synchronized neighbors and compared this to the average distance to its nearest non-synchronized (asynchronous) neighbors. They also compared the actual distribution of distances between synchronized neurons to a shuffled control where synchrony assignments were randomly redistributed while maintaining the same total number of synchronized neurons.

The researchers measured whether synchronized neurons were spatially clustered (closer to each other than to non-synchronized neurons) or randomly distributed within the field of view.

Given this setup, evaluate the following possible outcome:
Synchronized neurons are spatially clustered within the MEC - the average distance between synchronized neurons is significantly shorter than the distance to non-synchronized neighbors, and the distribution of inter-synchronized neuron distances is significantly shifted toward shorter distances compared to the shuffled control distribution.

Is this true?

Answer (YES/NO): YES